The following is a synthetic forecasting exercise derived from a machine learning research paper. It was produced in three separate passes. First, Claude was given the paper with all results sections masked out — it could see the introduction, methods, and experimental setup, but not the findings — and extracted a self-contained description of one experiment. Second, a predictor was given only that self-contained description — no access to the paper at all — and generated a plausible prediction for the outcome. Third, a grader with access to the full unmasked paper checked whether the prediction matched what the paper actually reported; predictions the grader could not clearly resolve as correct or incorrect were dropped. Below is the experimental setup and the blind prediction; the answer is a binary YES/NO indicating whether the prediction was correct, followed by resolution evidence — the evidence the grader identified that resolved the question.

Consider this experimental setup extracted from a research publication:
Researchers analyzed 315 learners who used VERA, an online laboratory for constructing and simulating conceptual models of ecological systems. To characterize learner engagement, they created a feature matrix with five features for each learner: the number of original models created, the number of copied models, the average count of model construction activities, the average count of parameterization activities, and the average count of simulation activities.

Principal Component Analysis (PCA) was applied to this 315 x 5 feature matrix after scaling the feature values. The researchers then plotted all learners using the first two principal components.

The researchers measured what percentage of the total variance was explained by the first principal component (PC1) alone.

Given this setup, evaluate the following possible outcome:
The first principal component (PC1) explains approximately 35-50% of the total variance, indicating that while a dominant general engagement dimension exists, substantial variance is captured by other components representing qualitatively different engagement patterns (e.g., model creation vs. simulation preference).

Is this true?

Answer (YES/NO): NO